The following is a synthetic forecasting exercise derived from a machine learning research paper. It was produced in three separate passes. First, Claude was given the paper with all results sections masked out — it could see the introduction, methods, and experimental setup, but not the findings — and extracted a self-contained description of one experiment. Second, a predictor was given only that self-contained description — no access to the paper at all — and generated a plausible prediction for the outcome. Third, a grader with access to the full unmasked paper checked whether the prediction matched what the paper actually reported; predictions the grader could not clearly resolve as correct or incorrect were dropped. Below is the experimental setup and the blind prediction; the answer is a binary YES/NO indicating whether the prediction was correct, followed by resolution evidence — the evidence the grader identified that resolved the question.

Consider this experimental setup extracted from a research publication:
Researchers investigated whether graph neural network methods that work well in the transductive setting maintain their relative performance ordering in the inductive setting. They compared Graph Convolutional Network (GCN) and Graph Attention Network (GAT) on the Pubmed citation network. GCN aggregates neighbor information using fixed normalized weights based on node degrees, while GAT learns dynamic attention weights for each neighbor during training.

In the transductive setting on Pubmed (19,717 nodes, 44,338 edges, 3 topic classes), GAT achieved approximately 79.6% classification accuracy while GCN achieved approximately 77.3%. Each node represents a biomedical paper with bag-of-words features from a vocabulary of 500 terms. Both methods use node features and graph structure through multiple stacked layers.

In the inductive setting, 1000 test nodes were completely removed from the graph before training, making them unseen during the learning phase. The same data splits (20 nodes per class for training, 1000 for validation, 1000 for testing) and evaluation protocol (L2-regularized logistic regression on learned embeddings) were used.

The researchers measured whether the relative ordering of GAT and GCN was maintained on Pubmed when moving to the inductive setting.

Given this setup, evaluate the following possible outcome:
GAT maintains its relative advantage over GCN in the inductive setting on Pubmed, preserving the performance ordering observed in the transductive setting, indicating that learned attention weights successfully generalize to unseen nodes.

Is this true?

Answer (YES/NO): NO